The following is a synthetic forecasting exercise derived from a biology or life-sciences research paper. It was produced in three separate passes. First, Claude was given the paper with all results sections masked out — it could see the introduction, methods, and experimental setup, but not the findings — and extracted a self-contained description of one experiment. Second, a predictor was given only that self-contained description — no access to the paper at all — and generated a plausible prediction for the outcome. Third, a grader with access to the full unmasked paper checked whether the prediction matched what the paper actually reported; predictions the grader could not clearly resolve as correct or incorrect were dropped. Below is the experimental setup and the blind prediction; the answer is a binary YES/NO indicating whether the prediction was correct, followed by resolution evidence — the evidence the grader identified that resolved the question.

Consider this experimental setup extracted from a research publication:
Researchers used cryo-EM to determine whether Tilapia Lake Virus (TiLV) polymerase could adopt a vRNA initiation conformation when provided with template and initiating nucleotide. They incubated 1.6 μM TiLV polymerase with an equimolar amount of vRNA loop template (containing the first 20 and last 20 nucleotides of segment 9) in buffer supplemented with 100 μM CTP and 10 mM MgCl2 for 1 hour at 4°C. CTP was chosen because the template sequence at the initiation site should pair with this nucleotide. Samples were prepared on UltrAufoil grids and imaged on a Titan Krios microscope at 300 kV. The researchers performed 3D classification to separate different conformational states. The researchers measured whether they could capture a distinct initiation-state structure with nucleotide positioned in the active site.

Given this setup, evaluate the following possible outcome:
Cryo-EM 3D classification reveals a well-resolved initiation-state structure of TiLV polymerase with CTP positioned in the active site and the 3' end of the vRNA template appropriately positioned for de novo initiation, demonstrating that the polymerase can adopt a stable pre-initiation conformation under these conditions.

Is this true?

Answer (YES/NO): YES